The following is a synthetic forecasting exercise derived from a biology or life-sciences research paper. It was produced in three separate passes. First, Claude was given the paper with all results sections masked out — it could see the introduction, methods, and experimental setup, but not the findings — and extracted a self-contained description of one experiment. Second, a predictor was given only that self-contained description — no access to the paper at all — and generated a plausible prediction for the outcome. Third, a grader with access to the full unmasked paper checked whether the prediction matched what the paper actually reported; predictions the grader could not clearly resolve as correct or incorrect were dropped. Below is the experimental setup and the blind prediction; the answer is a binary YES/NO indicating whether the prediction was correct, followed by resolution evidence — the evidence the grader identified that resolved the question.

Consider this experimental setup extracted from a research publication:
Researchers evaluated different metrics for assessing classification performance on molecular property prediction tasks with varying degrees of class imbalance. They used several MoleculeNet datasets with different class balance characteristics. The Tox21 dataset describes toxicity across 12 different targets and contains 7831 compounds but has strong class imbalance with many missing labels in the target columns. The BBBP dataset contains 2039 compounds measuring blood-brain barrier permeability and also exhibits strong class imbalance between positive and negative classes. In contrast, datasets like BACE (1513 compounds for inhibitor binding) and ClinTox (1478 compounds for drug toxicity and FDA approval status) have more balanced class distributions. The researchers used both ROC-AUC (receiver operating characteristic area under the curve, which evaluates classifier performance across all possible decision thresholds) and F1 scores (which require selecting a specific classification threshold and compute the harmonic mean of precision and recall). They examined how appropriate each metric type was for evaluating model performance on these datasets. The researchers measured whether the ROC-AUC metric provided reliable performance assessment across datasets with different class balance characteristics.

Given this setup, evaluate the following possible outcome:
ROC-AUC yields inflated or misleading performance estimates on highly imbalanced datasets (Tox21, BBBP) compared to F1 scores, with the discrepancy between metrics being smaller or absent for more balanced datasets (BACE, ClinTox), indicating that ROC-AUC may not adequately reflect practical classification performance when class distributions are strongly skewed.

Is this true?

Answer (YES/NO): NO